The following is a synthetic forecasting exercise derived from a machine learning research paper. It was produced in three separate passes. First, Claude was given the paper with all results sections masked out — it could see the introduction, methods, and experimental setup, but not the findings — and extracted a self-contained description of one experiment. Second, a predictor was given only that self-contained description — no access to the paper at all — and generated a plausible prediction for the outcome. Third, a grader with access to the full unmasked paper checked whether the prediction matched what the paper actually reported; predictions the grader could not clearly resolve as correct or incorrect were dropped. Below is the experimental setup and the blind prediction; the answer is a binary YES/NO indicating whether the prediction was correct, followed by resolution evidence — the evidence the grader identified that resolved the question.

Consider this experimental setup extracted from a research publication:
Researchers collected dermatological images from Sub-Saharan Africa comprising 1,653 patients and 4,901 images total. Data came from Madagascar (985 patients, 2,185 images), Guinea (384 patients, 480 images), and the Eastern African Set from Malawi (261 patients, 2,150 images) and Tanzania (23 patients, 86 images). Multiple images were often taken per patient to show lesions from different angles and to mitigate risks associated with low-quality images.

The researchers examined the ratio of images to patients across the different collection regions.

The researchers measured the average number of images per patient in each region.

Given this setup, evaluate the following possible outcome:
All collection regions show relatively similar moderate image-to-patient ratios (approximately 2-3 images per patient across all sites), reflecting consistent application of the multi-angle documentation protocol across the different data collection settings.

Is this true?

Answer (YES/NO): NO